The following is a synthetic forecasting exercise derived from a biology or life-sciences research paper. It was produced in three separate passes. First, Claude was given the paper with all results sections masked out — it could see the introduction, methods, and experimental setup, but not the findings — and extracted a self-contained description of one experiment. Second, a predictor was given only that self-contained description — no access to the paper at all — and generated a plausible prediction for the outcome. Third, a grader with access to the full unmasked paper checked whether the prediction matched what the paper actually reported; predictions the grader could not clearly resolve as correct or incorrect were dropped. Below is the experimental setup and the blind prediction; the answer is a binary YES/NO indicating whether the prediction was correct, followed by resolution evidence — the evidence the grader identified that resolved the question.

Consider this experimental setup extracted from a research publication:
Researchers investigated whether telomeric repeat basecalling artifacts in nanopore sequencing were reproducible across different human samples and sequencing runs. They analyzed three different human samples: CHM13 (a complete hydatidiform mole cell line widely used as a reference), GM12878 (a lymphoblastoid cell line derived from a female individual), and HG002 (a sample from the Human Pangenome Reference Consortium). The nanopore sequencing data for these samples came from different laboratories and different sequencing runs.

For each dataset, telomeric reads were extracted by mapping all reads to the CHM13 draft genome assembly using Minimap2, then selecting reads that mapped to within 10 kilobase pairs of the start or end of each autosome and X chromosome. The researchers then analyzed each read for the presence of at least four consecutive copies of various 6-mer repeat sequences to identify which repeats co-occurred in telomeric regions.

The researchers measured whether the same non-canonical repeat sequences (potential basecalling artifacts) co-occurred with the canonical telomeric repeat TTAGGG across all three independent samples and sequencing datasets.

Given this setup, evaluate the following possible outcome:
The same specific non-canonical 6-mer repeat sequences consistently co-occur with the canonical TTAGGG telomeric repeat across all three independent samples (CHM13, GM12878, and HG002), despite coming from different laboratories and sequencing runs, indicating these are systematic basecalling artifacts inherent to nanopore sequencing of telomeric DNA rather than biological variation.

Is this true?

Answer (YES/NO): YES